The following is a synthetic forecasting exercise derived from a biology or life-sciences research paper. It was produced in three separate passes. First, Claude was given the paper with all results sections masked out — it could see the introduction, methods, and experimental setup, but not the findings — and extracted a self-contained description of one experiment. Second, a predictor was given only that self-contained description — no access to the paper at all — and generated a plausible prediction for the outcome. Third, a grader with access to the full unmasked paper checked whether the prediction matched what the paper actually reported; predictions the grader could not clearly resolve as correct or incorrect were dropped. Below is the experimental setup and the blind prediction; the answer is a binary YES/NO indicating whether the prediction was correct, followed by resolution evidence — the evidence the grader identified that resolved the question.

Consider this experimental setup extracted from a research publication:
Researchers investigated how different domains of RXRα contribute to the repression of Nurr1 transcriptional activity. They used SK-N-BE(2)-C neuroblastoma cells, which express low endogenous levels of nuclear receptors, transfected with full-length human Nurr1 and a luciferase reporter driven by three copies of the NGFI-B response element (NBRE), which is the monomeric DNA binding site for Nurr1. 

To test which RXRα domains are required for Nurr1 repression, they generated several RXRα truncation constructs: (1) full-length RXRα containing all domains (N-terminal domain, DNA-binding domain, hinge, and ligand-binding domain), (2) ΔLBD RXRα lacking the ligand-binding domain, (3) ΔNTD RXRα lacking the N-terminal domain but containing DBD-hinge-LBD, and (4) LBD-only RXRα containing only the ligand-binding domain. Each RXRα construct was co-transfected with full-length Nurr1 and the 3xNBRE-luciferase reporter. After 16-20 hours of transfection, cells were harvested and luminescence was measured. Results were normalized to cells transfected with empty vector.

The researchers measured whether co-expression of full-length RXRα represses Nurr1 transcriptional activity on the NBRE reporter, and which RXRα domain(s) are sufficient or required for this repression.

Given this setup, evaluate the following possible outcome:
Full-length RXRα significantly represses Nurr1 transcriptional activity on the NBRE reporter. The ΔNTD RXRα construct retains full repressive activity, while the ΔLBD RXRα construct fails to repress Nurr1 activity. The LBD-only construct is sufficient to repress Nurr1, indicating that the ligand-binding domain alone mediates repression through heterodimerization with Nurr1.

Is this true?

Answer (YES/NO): YES